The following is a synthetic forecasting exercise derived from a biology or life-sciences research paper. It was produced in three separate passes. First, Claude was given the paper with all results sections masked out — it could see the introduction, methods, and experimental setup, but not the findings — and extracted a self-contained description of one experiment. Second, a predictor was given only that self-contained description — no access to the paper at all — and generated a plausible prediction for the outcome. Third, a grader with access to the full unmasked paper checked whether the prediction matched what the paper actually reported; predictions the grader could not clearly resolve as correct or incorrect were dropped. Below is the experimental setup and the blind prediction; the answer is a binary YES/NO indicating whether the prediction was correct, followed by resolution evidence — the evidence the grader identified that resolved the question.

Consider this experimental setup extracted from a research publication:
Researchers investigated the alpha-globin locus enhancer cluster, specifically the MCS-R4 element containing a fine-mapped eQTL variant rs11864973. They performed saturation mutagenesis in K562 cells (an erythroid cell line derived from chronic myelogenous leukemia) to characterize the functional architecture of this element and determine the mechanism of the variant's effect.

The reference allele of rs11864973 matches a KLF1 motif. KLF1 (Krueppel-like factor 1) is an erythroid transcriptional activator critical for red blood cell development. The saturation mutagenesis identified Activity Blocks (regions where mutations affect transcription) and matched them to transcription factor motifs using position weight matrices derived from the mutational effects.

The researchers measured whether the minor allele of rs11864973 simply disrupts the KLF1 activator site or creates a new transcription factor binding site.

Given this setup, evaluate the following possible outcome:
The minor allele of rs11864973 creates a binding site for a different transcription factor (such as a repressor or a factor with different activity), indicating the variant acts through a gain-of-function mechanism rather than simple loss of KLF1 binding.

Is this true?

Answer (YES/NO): YES